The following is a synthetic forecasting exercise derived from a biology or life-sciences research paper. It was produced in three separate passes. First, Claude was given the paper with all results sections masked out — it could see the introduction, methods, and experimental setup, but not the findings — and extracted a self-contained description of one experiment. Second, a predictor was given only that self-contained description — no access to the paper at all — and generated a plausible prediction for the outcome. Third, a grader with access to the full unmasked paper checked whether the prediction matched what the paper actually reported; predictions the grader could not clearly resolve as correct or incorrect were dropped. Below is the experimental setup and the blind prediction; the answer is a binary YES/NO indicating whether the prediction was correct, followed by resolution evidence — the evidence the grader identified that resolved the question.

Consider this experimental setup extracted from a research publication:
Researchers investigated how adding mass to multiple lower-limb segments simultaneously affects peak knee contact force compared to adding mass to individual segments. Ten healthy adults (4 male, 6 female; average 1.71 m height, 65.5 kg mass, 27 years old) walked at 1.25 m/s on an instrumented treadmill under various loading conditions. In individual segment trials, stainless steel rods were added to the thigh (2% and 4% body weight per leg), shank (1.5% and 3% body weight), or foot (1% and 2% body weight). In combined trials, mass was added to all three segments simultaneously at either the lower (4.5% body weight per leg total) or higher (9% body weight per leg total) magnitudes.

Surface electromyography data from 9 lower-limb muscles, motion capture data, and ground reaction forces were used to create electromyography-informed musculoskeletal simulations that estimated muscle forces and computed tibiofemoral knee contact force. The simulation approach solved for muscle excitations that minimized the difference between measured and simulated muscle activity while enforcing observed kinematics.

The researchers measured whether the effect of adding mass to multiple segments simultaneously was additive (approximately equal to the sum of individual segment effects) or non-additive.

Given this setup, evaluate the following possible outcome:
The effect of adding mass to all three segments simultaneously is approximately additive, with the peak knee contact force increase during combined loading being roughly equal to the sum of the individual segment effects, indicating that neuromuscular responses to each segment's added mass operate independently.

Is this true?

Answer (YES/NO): NO